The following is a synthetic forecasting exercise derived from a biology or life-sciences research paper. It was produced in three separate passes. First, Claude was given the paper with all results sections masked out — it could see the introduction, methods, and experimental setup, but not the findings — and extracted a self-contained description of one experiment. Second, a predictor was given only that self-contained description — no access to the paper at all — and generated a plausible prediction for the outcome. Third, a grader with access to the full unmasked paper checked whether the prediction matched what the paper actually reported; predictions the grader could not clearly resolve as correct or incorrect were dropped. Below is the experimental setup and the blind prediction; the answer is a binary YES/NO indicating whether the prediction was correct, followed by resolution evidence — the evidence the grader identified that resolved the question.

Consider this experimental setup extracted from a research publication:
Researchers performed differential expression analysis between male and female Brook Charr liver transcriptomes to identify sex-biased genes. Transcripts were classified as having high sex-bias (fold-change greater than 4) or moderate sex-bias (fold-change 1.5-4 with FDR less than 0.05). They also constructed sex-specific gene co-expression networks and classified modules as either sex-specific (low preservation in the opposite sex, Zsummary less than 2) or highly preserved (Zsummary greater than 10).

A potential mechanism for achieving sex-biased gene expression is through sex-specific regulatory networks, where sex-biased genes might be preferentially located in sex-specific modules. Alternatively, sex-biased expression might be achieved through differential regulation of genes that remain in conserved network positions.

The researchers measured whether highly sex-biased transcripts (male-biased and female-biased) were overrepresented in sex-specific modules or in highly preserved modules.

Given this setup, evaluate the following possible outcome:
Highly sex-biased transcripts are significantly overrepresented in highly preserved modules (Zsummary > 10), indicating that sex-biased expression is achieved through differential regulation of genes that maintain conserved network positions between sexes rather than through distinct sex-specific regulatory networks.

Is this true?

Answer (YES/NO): NO